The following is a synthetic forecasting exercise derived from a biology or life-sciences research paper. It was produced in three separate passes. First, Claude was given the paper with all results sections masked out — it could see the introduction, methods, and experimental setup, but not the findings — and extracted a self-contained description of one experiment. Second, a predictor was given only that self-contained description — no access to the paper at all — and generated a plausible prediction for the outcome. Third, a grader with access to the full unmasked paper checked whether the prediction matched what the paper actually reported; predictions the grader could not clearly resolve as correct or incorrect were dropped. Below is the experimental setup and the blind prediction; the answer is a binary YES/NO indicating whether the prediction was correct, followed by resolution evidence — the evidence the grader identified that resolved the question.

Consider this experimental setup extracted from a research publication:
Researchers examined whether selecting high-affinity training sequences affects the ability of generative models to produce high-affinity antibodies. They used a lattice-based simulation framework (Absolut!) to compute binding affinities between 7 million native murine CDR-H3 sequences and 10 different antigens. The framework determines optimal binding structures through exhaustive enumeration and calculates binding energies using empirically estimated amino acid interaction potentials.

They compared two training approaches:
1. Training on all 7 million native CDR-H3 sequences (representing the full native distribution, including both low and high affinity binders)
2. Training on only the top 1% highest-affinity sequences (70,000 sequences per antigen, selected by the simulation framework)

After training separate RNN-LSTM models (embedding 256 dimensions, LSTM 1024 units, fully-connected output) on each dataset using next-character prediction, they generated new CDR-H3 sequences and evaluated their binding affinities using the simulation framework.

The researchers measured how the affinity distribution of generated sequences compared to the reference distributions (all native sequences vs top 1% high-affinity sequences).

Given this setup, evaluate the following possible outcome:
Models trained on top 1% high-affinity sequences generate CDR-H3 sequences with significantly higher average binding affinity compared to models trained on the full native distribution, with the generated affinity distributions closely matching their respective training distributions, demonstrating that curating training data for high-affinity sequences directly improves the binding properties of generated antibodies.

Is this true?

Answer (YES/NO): YES